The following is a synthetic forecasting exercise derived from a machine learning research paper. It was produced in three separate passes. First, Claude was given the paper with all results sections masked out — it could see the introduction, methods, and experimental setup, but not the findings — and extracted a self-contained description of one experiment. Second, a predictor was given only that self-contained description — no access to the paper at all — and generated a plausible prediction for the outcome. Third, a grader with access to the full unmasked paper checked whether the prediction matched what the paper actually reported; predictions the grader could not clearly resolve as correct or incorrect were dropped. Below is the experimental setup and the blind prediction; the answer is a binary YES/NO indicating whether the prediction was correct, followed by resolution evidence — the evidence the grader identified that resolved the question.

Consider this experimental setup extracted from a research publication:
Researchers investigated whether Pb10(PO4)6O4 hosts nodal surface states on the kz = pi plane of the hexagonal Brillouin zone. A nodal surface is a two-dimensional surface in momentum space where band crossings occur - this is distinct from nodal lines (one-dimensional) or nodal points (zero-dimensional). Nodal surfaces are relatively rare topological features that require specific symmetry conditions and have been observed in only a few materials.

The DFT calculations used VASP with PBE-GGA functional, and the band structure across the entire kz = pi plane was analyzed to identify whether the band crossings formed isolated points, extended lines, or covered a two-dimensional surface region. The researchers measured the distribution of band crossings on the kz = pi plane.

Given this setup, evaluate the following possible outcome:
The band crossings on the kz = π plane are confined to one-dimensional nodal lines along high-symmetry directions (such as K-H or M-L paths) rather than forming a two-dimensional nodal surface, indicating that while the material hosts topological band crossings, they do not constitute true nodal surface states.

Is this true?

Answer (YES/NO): NO